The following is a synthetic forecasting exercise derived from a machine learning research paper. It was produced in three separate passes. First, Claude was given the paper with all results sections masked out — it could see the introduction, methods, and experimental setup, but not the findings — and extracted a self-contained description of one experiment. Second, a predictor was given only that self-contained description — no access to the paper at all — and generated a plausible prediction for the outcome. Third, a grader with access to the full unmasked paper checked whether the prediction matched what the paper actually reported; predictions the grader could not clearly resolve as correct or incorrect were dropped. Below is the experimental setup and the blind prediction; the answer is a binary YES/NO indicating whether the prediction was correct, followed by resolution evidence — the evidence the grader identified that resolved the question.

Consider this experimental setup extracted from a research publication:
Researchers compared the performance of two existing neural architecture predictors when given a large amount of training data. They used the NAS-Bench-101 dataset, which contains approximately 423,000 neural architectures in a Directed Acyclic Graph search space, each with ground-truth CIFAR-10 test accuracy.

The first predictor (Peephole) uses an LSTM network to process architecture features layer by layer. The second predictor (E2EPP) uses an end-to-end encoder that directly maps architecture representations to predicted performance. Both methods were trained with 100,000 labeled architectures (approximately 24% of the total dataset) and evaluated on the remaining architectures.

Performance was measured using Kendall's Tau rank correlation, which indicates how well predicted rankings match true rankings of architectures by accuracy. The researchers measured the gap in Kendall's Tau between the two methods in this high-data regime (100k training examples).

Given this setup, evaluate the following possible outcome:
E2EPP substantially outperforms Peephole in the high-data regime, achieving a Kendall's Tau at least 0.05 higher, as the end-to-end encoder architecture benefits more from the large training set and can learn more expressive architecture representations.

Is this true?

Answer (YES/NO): YES